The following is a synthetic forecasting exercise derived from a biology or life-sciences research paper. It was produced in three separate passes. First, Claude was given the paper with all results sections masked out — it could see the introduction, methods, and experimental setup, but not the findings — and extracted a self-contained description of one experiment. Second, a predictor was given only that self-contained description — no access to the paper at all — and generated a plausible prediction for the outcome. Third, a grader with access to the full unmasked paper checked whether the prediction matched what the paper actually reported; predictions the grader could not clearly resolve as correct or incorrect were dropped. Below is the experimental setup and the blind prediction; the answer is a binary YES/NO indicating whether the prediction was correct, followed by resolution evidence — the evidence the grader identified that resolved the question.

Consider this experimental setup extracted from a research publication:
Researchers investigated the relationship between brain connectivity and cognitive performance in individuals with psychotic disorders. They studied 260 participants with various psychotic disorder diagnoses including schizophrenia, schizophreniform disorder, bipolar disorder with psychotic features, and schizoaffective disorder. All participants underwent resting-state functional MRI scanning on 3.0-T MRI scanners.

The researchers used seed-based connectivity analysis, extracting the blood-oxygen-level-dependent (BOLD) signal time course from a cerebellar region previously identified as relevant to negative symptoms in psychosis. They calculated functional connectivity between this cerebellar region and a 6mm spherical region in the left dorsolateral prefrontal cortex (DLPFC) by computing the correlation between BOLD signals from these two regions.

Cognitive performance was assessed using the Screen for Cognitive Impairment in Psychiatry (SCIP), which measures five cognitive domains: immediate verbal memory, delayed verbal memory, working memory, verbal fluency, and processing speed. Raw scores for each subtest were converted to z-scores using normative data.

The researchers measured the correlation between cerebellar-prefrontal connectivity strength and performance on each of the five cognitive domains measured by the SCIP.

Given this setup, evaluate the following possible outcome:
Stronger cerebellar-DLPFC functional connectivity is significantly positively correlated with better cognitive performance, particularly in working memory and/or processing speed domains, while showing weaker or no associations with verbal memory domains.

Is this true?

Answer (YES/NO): NO